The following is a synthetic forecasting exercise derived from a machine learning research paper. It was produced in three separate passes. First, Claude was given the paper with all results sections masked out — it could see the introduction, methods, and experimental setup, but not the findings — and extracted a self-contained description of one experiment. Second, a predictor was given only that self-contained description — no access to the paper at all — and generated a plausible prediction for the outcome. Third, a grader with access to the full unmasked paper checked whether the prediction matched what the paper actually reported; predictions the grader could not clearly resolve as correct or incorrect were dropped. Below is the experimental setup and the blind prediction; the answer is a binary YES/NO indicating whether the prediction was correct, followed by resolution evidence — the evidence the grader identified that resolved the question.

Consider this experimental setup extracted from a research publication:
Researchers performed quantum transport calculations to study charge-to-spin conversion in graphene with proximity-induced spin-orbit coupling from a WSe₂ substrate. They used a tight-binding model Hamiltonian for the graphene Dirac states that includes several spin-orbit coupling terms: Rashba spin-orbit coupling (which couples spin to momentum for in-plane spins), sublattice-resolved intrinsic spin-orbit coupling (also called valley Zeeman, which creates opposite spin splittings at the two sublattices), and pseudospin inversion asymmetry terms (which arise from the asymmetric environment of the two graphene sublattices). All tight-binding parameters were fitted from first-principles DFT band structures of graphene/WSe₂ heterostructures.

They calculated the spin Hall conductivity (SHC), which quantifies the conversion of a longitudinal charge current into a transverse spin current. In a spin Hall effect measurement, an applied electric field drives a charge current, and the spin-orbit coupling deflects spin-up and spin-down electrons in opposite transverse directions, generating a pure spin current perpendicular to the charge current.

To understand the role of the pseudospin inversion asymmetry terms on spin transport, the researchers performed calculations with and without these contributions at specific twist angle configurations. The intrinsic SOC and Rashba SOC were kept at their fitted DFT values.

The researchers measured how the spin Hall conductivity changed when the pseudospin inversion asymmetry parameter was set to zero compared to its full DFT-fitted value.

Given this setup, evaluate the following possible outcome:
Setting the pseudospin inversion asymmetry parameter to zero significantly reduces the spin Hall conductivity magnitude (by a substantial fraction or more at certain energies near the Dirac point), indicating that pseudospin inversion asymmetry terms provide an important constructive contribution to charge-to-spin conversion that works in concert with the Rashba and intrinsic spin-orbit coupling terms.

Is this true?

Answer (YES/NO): NO